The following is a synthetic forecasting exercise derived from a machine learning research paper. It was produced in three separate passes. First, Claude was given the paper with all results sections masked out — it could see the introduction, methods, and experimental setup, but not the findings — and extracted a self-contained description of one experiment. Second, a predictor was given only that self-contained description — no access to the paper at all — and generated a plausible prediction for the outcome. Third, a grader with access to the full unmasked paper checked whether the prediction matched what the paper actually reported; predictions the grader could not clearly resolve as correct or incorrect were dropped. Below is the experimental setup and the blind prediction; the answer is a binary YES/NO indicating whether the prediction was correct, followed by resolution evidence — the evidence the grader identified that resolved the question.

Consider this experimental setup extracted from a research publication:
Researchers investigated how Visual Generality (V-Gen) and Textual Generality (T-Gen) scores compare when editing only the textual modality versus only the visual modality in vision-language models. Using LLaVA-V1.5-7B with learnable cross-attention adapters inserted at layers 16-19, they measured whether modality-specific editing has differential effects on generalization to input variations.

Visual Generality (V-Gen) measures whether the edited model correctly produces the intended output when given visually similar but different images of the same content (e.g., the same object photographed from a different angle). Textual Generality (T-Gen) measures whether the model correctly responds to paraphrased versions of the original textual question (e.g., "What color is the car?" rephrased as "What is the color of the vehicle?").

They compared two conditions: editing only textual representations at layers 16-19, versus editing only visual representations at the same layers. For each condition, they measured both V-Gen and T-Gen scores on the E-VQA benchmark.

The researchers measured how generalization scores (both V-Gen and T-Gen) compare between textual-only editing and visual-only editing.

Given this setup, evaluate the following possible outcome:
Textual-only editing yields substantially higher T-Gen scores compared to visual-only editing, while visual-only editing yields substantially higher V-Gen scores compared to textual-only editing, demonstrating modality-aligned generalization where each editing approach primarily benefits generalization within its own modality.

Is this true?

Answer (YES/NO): NO